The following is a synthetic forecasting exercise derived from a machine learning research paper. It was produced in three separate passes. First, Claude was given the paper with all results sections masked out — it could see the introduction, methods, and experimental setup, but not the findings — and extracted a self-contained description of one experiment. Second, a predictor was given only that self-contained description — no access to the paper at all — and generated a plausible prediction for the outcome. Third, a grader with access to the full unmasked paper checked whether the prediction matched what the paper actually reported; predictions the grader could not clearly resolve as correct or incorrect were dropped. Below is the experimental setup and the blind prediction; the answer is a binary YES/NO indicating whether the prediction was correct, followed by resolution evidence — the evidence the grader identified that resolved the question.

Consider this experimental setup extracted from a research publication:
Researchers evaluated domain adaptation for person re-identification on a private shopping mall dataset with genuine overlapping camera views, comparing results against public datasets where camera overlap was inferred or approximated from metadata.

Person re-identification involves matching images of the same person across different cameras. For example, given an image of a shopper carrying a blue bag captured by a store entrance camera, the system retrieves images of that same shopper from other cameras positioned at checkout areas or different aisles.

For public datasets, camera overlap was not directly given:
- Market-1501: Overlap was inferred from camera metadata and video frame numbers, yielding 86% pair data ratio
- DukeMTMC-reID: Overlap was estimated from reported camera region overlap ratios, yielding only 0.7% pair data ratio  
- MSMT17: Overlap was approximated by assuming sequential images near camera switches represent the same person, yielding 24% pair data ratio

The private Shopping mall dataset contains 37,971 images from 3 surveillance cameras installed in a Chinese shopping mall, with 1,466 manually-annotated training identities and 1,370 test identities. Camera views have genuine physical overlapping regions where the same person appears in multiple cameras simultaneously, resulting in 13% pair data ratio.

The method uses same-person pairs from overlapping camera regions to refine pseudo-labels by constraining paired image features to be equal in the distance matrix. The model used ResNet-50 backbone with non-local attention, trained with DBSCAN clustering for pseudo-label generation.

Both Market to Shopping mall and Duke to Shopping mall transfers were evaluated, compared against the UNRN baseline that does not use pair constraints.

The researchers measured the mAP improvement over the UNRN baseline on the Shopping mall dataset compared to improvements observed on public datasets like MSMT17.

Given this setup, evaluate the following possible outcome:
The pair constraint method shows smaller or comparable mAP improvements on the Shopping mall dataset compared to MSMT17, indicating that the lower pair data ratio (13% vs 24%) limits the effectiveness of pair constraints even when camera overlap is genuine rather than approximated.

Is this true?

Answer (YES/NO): NO